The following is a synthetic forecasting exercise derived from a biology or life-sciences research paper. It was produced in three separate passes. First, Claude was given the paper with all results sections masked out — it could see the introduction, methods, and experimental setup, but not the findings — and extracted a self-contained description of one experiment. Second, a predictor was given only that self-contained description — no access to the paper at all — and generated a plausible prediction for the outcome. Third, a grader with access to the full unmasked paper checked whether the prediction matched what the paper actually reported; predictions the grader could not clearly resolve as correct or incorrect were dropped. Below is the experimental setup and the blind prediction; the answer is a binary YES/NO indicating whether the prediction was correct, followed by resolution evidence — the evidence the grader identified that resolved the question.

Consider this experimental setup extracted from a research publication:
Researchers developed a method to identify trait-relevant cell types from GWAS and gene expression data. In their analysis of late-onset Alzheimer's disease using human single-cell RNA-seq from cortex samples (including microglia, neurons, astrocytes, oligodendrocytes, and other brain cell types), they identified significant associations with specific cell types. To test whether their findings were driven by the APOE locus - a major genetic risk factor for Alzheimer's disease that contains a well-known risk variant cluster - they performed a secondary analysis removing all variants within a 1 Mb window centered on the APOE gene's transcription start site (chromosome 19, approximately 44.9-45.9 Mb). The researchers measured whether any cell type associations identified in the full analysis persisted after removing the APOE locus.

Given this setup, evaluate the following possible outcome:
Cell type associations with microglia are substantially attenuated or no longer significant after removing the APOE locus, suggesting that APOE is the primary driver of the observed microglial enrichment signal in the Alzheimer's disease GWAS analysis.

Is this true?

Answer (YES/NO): NO